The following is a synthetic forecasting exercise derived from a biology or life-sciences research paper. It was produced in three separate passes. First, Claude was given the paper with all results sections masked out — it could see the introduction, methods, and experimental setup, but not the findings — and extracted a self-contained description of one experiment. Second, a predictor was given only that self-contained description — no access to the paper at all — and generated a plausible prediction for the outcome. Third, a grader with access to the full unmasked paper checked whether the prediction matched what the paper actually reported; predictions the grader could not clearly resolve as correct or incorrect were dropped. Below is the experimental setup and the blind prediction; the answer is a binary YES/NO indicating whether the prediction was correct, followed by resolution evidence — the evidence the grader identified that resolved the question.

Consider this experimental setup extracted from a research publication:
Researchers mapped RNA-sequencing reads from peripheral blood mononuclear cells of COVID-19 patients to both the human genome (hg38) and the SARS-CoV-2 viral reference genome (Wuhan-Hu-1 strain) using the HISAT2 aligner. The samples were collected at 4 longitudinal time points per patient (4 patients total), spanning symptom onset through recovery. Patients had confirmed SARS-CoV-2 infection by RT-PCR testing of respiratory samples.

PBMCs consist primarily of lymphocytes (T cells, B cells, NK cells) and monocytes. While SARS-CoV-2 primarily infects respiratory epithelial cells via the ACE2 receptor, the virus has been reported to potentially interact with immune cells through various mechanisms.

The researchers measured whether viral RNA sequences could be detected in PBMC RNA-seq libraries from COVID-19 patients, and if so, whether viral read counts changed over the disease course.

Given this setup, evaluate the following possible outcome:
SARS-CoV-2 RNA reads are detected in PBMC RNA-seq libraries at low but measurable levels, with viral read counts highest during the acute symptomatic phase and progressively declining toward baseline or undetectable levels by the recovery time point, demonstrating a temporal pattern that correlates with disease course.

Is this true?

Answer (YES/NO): NO